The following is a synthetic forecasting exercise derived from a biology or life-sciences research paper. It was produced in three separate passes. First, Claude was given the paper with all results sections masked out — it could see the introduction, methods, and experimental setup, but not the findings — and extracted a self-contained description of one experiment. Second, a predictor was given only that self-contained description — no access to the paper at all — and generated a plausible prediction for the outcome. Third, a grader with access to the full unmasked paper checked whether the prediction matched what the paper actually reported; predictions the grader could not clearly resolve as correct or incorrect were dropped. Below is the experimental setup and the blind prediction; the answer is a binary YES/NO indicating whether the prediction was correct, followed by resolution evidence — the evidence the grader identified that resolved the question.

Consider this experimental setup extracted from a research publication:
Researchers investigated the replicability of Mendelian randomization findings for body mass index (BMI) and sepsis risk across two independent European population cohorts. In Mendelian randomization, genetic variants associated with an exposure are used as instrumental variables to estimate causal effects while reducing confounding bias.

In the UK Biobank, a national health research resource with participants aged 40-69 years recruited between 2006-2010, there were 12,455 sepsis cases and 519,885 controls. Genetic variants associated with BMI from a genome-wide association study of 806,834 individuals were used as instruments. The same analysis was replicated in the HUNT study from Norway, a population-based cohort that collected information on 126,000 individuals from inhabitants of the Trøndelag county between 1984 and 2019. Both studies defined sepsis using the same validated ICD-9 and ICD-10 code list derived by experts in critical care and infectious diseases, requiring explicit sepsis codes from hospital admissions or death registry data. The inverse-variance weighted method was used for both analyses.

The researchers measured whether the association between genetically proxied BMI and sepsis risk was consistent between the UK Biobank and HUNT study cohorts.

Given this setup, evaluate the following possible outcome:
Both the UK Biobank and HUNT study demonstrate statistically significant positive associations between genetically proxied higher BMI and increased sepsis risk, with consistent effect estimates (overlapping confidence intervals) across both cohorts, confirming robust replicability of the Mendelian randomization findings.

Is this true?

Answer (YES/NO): YES